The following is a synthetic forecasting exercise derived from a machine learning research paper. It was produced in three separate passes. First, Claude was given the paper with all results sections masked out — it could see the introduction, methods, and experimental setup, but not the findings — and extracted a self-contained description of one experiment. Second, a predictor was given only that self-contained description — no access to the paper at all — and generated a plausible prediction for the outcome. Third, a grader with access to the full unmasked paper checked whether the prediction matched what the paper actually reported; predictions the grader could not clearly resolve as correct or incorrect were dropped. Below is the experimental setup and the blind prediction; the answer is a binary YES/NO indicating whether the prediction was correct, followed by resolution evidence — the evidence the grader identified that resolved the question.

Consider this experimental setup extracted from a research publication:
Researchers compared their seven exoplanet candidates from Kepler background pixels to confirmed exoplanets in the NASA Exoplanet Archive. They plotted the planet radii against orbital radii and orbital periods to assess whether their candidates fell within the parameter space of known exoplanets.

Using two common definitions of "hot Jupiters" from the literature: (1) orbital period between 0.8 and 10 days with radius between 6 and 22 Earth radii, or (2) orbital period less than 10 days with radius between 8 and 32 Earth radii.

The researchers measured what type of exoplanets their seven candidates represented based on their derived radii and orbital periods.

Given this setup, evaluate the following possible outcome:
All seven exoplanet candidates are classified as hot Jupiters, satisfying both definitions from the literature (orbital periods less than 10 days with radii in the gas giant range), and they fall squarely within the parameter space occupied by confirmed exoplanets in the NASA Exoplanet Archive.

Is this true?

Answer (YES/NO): YES